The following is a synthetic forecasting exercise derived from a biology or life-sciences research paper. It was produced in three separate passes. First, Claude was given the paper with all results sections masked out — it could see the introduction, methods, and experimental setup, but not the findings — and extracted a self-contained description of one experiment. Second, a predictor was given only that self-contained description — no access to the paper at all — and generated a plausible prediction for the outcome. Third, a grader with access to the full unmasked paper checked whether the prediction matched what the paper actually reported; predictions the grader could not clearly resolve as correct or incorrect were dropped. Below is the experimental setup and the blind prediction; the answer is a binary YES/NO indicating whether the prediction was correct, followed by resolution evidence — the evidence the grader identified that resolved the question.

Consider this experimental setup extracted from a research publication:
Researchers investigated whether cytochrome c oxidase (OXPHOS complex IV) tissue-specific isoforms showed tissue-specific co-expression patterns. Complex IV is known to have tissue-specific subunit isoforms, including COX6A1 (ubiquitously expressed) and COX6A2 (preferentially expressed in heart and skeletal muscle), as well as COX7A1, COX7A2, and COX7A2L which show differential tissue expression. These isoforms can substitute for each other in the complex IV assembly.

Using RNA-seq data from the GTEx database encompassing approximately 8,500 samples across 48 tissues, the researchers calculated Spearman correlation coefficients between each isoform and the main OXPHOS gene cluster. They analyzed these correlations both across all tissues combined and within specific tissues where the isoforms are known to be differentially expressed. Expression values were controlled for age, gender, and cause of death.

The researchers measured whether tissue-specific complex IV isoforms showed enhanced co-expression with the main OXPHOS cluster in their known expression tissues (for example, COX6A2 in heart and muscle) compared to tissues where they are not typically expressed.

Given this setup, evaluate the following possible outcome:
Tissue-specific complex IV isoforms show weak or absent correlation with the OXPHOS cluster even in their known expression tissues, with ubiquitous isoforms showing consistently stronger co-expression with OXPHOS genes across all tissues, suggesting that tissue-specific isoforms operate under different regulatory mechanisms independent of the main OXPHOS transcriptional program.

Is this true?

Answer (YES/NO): NO